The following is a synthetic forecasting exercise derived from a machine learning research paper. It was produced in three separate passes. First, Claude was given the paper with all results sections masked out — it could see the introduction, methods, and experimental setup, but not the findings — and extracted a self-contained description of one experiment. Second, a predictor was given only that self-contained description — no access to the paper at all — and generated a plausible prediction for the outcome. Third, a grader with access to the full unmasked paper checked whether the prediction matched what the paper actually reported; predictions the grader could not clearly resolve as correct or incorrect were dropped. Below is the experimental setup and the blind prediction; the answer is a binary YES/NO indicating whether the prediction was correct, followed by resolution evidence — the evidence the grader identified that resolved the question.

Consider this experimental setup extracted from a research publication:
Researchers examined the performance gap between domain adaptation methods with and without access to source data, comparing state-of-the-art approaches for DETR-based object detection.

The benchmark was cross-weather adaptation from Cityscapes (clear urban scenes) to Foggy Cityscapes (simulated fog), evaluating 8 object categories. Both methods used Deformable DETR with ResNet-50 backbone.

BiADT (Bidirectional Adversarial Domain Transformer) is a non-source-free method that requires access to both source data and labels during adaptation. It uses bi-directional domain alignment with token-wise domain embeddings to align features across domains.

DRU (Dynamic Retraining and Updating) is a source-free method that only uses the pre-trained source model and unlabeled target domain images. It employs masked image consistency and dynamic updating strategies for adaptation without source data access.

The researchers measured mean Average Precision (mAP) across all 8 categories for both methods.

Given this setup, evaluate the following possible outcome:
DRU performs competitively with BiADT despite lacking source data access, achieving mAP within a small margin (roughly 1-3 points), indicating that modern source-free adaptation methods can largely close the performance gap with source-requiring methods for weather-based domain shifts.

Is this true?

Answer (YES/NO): NO